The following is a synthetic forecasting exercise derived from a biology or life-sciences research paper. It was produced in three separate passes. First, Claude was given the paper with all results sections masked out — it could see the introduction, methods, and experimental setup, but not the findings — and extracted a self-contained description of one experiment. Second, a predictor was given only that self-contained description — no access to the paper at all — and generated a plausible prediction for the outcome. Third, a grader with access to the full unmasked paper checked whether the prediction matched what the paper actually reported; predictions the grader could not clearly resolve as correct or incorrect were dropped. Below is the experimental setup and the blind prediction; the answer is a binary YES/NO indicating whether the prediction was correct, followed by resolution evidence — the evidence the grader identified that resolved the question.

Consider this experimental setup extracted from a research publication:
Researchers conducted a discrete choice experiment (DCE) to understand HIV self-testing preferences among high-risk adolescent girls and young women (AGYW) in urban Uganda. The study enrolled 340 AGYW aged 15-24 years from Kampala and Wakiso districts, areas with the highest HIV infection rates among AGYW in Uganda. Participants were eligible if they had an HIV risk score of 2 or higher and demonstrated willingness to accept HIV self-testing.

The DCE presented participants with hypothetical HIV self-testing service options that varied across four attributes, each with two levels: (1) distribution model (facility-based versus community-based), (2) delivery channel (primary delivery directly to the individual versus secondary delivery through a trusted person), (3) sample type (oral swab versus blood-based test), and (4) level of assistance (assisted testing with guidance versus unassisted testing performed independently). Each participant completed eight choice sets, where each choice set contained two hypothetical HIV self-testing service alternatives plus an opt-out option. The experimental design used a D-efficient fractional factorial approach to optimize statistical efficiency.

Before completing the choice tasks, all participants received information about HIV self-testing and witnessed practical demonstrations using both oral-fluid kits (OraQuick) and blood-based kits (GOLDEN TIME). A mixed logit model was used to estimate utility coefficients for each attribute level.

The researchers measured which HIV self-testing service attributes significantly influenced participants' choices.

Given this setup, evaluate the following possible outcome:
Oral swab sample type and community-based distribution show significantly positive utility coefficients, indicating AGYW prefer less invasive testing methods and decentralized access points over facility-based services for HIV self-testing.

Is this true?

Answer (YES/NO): NO